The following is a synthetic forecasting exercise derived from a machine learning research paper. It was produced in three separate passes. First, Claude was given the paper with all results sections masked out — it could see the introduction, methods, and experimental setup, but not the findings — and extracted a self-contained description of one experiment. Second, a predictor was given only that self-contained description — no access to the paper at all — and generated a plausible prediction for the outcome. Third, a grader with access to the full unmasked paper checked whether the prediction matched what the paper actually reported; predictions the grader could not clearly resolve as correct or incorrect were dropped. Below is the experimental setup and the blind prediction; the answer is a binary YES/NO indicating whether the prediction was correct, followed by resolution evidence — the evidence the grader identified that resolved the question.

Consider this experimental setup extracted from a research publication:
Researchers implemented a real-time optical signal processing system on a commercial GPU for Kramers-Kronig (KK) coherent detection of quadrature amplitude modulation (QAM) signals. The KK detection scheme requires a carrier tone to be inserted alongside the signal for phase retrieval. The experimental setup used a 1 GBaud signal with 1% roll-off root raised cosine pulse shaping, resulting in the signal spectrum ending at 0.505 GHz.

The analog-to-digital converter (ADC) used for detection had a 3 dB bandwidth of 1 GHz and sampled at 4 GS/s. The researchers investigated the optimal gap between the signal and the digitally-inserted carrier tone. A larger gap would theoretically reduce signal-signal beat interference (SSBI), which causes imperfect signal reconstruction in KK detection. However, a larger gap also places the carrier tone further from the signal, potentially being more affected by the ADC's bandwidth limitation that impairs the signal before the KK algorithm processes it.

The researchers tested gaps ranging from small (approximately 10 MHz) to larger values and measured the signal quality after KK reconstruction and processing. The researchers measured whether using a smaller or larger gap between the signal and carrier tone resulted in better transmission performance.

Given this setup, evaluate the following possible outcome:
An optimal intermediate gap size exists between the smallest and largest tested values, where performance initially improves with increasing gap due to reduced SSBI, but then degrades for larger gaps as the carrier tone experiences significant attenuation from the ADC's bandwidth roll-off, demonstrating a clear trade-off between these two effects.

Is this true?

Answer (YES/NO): NO